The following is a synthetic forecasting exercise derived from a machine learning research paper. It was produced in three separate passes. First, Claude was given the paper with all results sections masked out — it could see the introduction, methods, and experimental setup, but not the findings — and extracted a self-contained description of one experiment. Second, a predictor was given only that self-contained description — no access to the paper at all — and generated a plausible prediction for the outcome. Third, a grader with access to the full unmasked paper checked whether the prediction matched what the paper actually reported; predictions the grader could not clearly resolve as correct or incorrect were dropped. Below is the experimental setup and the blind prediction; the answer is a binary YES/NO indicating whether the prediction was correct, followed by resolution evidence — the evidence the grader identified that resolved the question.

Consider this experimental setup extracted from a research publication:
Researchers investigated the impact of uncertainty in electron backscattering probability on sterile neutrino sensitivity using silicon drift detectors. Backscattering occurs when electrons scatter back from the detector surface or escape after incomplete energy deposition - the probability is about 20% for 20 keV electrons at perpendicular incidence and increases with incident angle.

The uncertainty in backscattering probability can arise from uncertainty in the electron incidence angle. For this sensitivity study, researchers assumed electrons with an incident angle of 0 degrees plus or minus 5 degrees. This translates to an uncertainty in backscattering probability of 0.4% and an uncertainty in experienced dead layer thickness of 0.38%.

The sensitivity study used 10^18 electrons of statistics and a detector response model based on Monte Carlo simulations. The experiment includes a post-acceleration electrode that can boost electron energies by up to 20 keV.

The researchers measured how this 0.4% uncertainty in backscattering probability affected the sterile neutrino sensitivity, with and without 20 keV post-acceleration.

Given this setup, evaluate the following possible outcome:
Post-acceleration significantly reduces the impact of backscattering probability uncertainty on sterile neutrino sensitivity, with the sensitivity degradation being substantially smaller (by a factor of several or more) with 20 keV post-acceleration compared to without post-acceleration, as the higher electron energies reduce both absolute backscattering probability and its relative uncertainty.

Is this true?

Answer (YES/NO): YES